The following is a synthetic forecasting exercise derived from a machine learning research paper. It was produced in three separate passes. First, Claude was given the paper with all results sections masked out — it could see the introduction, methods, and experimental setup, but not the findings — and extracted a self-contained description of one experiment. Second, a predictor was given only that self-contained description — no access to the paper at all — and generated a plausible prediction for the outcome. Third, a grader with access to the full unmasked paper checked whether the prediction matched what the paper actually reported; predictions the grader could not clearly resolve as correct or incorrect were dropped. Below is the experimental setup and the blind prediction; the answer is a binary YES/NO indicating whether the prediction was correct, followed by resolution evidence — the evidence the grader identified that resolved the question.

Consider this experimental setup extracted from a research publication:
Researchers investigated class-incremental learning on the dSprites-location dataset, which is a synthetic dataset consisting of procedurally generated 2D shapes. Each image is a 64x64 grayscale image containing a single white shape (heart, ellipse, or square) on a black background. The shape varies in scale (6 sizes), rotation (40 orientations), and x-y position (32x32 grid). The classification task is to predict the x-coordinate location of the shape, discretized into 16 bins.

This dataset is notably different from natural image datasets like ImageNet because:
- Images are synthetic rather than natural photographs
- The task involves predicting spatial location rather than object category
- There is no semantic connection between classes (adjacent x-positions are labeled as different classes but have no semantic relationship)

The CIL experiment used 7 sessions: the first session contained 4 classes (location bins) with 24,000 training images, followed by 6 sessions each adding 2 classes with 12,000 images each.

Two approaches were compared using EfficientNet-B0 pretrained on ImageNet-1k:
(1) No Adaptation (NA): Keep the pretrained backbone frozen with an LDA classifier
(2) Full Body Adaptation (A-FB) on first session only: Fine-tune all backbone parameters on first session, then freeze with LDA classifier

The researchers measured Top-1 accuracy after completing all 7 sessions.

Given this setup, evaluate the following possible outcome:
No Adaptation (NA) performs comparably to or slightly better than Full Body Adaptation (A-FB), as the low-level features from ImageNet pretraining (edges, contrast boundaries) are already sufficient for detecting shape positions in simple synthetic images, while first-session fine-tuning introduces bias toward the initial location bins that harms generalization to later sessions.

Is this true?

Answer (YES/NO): NO